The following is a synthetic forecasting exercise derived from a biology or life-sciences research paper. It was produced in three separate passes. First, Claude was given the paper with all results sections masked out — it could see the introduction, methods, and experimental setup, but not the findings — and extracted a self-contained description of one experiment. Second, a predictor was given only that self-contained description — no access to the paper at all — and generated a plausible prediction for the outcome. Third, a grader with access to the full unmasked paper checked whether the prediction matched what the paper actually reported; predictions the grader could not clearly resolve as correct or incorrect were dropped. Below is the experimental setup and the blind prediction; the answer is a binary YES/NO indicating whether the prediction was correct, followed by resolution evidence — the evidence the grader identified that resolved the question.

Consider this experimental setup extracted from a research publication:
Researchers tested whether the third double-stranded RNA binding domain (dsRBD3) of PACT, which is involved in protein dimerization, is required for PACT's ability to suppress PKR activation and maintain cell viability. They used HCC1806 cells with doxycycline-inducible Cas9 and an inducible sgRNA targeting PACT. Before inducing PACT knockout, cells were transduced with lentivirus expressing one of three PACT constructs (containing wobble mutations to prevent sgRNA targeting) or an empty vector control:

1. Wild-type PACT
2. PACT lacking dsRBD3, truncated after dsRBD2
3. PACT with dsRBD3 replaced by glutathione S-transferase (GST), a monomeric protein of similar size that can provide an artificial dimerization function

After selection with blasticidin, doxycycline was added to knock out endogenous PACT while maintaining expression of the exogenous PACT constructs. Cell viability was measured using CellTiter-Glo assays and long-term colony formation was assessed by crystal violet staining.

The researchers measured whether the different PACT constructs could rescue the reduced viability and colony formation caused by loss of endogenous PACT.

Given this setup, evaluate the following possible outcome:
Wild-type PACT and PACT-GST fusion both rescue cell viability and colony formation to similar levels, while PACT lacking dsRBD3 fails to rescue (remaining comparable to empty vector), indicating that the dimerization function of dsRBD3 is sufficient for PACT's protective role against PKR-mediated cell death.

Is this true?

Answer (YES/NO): YES